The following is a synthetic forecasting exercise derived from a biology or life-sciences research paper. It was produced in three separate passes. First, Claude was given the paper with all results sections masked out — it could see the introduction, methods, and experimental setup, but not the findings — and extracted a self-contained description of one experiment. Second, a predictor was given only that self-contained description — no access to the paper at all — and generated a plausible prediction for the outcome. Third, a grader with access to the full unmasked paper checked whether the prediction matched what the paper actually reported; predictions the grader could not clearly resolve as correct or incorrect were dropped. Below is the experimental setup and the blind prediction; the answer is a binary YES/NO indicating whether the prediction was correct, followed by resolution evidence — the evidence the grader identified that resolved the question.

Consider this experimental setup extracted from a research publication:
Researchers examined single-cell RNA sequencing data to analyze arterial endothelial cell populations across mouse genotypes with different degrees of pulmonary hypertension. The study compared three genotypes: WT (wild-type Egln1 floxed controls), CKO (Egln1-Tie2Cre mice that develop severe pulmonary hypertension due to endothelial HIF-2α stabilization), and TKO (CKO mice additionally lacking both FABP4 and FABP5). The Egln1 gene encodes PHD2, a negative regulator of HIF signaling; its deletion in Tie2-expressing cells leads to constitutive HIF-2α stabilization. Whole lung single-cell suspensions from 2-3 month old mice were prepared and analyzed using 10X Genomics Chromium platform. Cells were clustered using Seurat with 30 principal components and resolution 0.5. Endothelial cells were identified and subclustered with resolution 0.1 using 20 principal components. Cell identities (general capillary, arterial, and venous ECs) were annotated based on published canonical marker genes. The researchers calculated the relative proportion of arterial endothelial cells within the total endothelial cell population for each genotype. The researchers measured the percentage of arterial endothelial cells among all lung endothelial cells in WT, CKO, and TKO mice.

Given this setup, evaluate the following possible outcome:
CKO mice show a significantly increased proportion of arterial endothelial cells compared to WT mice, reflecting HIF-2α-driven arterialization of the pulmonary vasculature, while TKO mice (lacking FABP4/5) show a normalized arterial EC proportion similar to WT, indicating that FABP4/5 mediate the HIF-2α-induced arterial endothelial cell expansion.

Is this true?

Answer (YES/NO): YES